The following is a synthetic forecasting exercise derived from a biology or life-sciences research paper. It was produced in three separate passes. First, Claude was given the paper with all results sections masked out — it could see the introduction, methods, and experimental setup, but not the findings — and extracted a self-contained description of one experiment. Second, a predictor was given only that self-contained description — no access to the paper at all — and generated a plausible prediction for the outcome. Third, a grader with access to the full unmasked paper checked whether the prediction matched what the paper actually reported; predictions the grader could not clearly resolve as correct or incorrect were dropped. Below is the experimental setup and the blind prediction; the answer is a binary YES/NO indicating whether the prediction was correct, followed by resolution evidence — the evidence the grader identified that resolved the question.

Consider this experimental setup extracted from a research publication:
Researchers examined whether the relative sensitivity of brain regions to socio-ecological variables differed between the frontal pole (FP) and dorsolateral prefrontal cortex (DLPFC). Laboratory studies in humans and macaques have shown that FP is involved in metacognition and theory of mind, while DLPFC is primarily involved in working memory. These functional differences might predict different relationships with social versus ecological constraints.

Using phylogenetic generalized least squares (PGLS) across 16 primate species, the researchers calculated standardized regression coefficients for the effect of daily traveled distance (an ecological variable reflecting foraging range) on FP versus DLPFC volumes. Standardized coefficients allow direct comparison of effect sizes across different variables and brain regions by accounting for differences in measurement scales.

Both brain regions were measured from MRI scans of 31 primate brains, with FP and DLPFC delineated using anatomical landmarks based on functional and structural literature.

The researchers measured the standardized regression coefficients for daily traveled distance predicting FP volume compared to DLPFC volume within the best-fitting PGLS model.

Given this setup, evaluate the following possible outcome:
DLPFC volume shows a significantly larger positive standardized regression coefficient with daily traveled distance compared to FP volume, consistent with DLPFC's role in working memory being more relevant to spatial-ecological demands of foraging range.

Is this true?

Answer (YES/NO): NO